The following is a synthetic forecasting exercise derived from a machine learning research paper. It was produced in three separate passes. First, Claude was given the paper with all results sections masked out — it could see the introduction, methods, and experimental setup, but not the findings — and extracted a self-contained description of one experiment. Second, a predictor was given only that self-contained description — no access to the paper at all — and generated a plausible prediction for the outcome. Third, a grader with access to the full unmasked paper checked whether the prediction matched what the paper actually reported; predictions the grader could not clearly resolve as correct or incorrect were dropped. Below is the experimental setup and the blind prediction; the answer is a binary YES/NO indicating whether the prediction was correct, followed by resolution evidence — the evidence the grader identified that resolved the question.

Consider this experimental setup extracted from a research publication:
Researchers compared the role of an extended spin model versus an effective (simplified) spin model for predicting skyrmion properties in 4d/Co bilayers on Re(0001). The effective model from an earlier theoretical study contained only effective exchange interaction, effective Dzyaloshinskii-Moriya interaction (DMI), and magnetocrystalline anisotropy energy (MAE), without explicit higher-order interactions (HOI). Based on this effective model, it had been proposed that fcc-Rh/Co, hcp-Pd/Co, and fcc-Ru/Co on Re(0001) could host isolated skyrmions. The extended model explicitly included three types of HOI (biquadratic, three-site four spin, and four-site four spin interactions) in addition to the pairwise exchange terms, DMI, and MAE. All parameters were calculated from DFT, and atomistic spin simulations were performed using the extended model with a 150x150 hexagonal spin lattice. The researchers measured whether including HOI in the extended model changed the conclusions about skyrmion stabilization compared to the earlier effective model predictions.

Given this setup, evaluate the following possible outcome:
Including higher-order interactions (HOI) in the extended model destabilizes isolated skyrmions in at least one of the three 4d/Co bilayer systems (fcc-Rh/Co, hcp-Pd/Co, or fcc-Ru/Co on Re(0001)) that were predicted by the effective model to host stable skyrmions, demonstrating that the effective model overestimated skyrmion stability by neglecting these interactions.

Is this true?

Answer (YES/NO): NO